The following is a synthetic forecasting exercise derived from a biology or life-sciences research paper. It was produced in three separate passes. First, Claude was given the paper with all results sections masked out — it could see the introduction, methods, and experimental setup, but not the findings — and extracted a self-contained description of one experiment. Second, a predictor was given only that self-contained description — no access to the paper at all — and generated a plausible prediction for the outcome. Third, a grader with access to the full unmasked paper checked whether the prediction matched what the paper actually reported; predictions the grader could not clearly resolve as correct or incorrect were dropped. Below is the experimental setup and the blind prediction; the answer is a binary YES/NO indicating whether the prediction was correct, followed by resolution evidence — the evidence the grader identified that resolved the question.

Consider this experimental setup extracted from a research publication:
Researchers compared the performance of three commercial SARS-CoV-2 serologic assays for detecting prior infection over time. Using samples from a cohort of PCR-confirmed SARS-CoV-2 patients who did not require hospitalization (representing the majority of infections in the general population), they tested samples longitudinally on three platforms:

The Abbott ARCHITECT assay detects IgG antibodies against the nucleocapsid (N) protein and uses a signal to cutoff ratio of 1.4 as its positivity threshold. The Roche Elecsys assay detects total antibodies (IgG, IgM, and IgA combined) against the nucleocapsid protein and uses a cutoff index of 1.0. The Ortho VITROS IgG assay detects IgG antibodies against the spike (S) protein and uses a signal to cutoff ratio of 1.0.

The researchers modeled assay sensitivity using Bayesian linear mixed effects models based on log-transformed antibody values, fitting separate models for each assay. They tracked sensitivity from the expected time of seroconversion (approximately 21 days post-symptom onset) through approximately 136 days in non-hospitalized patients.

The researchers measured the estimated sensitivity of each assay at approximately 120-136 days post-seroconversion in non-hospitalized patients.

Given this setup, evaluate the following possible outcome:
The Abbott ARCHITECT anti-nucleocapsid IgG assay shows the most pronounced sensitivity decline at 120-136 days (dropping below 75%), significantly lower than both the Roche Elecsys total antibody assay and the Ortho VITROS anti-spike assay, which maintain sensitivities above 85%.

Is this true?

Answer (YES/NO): NO